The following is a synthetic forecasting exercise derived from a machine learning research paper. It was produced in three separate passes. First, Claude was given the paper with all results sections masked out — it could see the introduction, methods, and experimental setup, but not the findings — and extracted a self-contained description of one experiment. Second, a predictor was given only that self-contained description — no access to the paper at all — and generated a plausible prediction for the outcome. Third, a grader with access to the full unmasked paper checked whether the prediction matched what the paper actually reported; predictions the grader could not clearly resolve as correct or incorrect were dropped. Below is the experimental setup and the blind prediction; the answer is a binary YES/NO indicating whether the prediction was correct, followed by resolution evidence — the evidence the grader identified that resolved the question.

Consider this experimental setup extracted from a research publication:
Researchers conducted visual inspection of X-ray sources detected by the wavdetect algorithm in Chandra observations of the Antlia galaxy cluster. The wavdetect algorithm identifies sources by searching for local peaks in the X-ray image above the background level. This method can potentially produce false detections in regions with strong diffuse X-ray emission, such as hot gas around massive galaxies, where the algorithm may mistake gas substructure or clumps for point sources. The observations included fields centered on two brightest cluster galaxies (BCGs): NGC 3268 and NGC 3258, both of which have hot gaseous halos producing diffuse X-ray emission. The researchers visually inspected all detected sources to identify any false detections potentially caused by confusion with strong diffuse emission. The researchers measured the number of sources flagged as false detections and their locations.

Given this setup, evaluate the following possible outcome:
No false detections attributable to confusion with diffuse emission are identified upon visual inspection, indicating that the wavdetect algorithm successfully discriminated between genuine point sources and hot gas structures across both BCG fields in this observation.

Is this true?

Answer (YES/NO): NO